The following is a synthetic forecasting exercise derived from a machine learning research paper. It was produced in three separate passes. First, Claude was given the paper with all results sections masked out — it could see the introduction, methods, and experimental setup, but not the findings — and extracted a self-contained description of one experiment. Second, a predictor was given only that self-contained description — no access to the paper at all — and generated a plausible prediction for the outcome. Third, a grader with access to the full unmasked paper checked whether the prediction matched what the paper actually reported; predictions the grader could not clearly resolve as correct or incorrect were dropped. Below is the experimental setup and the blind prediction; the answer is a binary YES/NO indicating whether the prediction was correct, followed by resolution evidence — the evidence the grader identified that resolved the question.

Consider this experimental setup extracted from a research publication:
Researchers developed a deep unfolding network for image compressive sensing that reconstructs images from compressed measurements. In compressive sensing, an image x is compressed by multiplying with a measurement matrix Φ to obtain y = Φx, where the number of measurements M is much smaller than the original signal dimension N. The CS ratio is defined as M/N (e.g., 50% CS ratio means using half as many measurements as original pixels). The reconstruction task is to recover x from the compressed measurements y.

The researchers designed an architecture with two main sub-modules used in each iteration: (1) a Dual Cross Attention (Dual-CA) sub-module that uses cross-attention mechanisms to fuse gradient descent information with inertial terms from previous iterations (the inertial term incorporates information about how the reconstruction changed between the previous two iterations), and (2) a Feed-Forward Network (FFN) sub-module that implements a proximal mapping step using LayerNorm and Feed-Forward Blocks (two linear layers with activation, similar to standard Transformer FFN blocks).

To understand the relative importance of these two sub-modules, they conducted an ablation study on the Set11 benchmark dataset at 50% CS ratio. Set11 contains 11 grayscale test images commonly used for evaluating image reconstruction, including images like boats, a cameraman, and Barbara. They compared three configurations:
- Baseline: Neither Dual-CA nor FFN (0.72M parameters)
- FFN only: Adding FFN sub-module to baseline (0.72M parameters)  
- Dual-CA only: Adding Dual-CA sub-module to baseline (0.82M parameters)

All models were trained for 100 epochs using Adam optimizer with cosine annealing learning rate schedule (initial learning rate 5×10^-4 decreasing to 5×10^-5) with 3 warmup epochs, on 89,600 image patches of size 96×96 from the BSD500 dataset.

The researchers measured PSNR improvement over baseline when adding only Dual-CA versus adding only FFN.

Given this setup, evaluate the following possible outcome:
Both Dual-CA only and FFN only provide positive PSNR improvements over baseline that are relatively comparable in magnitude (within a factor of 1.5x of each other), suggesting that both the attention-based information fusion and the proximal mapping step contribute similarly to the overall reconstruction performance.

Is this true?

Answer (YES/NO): NO